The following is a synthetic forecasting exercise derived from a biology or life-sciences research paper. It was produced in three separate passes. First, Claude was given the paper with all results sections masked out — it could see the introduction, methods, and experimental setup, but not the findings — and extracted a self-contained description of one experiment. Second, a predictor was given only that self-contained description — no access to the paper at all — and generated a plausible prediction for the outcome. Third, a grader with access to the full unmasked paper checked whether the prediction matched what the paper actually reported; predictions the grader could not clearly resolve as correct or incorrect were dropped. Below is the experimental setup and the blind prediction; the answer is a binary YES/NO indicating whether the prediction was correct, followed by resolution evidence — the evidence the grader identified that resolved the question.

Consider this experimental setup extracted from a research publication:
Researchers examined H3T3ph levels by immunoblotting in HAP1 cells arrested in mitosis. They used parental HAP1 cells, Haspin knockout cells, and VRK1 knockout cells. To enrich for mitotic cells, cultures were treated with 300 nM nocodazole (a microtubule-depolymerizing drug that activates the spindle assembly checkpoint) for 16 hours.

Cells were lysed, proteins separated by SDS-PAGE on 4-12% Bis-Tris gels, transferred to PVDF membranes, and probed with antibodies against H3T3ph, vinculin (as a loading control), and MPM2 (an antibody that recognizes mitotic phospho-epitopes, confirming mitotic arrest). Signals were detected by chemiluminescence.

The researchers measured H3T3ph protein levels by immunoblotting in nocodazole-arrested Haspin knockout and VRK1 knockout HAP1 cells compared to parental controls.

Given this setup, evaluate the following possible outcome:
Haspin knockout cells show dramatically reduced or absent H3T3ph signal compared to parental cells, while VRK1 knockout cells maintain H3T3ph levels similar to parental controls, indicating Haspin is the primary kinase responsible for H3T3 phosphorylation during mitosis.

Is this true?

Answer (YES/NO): YES